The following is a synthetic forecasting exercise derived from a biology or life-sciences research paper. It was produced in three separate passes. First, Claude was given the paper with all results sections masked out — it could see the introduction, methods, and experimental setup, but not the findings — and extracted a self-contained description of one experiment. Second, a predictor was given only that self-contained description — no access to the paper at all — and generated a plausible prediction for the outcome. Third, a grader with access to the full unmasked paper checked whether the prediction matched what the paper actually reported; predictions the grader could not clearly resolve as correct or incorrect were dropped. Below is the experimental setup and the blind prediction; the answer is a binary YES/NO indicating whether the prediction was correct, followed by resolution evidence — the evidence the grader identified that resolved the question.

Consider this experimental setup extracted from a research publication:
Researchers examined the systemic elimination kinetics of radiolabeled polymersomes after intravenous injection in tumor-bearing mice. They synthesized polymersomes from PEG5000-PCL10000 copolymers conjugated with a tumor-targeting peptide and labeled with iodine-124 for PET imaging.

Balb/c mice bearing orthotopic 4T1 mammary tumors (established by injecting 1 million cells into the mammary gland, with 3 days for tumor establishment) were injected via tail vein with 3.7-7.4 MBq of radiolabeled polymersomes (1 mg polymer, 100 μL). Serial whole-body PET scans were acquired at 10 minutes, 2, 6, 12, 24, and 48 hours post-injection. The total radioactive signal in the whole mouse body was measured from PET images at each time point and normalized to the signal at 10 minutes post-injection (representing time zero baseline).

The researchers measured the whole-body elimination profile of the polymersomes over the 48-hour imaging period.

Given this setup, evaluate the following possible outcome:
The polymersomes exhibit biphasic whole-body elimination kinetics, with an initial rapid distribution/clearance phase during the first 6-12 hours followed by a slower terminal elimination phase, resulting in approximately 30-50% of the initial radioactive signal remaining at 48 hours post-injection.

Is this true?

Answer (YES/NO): YES